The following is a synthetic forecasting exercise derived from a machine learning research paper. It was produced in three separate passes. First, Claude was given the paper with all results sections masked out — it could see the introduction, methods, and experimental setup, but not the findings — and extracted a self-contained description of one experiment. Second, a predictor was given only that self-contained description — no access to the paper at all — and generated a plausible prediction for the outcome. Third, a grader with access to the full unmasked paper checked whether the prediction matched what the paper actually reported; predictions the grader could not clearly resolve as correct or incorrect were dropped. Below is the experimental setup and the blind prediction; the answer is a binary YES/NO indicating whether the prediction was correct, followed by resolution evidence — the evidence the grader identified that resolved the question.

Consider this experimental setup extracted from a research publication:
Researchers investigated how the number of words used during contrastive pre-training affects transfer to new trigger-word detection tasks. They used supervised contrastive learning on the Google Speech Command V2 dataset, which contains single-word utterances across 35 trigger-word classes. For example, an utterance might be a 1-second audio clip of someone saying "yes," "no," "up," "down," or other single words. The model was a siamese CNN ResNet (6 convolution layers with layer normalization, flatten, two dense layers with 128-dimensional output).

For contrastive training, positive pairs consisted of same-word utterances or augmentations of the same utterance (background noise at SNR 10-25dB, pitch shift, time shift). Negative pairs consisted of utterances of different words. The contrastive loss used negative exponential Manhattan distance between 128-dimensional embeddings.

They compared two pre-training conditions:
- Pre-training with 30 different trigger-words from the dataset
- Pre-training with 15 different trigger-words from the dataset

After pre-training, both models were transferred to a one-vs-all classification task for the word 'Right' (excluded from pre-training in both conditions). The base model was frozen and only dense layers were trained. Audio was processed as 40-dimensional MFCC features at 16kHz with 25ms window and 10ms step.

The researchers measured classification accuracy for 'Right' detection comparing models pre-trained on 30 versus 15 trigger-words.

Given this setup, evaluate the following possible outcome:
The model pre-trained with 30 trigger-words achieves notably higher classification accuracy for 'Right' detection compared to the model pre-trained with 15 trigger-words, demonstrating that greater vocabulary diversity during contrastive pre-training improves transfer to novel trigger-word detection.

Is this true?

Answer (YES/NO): NO